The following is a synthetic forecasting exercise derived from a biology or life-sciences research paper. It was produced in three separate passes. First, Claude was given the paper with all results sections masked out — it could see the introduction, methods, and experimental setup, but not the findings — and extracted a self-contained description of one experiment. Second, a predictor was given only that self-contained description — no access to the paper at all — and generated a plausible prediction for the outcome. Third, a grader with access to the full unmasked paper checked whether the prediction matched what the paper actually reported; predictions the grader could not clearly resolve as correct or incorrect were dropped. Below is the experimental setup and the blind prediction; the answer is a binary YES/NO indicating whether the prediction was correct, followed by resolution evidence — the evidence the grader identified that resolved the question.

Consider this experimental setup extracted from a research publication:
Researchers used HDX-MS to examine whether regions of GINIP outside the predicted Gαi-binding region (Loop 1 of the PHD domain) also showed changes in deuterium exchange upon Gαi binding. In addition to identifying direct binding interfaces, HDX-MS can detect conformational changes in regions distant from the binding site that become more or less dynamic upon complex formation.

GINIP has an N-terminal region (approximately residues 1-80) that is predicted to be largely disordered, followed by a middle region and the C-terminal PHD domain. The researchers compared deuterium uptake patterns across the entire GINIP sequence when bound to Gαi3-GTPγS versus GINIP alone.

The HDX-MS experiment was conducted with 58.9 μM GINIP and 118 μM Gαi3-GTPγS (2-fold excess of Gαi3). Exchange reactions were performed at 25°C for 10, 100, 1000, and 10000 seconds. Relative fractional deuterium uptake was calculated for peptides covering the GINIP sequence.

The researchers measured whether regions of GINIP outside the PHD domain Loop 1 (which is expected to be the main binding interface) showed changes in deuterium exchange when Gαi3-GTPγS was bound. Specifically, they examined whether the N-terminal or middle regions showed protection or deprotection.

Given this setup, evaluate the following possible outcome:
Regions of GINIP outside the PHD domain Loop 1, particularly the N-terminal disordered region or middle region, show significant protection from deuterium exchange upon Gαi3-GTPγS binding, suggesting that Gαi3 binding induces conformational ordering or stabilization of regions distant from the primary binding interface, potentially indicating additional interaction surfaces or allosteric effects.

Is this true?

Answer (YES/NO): YES